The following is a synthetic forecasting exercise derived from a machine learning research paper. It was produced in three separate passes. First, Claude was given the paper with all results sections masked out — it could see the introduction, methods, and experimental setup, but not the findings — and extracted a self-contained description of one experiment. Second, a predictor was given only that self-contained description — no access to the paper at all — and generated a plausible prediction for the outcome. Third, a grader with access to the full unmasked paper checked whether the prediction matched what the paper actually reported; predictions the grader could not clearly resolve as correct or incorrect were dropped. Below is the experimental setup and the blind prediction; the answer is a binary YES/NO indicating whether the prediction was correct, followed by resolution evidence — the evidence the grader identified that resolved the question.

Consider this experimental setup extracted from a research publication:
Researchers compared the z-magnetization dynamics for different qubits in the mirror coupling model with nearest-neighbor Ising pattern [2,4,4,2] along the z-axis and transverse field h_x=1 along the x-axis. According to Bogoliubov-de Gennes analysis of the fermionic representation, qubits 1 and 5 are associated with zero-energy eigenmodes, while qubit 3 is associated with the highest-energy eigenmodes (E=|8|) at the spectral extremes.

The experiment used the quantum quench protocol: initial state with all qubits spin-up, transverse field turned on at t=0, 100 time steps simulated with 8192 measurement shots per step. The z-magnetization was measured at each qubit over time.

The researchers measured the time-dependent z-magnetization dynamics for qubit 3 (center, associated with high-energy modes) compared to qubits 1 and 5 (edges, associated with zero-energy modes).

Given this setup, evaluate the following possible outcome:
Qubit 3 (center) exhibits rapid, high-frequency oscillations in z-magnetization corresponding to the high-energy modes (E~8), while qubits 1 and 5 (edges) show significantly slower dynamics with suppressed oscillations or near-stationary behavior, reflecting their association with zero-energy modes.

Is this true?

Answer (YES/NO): NO